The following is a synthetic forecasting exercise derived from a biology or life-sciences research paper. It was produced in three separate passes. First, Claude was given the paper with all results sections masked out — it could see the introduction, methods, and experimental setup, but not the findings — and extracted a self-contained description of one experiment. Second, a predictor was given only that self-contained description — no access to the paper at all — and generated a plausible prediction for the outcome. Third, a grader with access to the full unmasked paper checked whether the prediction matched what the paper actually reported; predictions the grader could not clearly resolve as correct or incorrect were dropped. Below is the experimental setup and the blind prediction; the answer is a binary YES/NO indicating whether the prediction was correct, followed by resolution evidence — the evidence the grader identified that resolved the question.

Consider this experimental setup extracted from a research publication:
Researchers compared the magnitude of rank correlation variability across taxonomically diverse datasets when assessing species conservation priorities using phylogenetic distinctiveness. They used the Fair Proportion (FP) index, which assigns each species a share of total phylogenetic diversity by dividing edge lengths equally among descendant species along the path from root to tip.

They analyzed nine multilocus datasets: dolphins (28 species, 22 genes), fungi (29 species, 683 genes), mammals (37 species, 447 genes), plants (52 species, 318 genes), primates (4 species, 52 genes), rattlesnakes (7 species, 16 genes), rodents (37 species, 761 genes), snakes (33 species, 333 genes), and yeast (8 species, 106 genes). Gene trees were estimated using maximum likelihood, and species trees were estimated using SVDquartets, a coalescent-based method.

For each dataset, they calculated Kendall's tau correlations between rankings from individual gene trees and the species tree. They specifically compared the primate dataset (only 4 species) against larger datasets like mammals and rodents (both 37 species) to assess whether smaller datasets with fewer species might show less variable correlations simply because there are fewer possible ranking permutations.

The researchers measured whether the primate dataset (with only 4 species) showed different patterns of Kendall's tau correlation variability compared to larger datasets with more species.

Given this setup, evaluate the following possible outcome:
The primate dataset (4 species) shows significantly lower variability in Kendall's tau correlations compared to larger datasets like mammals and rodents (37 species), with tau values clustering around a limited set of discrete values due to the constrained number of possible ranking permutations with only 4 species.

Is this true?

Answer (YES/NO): NO